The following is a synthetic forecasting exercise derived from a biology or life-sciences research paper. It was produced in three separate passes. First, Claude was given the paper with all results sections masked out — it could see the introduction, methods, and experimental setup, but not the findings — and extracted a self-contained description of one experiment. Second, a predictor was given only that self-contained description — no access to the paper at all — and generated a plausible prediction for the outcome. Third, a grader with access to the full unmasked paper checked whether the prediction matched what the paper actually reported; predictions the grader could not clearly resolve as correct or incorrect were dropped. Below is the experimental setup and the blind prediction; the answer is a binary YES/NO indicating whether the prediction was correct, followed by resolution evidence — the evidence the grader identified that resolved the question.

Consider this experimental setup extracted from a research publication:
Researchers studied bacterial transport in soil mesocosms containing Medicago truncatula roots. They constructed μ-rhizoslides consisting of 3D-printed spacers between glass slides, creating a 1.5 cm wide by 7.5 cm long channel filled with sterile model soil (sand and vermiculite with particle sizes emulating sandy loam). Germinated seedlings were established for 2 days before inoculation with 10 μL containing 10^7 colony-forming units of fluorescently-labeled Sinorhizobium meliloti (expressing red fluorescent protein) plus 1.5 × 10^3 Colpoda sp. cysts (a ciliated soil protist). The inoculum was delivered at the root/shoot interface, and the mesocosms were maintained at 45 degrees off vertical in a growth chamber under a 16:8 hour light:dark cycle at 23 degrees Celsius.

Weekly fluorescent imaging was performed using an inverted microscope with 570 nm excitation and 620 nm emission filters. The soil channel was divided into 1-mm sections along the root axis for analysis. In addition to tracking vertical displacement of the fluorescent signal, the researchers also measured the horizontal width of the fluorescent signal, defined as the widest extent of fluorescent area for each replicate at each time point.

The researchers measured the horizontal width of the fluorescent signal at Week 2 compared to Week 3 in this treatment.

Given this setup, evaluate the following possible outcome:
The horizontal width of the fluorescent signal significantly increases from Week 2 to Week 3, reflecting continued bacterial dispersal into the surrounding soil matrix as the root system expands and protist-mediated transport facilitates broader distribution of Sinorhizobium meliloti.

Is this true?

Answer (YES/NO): NO